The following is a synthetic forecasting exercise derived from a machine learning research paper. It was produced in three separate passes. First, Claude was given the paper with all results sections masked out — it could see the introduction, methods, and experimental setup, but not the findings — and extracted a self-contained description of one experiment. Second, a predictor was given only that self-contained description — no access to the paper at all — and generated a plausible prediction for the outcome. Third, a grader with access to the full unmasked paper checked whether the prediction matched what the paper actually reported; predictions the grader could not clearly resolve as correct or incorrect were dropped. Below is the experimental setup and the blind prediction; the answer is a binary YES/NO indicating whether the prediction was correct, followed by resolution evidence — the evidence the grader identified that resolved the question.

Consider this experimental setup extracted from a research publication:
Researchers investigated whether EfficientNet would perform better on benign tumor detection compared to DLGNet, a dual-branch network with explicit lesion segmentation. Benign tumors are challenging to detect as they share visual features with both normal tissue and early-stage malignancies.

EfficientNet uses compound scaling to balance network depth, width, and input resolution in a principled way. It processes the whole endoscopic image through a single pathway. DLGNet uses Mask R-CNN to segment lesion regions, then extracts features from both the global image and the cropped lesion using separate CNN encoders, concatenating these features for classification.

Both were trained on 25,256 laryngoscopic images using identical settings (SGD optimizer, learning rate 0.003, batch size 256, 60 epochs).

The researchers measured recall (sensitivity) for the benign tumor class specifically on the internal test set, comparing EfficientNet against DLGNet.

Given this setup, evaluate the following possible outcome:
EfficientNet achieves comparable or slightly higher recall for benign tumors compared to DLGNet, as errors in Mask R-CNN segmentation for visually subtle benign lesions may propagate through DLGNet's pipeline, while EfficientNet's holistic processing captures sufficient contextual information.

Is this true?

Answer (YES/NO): YES